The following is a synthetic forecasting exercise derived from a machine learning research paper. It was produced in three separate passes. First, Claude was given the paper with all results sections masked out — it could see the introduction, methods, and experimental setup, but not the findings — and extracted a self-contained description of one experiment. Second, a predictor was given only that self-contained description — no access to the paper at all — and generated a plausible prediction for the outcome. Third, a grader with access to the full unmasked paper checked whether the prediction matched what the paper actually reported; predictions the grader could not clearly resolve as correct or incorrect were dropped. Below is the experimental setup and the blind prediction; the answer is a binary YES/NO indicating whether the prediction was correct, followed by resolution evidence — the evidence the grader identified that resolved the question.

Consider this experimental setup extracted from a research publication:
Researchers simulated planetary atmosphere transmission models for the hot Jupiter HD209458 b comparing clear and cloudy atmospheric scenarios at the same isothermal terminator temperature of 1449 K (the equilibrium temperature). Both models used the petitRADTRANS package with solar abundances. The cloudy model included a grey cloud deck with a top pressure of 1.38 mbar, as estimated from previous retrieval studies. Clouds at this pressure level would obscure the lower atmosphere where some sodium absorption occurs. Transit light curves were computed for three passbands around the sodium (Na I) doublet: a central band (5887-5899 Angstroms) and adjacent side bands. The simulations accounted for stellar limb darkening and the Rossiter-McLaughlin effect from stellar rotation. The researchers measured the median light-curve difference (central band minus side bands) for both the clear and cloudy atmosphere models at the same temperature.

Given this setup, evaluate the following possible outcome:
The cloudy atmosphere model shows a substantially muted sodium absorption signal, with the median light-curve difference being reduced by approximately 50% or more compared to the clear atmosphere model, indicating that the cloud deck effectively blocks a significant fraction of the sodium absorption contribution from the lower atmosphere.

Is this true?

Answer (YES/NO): NO